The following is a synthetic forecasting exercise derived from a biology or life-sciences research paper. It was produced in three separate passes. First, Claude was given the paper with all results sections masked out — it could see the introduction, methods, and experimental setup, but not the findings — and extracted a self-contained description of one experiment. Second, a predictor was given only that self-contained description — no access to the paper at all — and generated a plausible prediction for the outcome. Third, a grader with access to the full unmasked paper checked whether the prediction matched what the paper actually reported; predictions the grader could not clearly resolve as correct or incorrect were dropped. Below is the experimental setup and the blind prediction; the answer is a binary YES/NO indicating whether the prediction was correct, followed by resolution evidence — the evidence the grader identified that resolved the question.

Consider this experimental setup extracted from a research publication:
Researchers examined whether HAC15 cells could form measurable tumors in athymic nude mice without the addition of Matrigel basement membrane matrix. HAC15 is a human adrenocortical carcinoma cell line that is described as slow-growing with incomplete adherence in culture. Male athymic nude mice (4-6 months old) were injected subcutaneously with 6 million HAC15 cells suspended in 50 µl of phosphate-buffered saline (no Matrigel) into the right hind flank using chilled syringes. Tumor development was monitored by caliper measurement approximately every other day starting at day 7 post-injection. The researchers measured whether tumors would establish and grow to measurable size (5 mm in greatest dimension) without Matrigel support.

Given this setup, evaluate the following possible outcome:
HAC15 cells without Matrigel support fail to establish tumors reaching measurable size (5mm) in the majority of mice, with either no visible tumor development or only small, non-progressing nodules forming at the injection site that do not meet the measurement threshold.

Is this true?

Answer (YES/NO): NO